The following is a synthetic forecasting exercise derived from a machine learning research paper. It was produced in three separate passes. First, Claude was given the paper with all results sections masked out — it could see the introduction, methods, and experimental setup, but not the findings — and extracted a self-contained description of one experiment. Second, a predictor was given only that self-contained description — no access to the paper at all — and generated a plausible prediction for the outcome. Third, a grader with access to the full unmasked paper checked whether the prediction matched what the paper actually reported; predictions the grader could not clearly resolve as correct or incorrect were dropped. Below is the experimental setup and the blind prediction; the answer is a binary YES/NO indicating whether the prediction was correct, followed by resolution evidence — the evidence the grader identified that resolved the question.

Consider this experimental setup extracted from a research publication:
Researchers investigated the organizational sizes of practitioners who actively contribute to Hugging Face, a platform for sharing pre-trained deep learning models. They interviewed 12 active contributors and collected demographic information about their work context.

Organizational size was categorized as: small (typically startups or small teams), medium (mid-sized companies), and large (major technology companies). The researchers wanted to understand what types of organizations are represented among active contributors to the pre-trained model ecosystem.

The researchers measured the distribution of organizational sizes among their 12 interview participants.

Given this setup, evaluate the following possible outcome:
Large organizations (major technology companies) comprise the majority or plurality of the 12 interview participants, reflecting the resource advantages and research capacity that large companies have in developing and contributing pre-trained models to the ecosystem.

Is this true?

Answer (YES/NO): NO